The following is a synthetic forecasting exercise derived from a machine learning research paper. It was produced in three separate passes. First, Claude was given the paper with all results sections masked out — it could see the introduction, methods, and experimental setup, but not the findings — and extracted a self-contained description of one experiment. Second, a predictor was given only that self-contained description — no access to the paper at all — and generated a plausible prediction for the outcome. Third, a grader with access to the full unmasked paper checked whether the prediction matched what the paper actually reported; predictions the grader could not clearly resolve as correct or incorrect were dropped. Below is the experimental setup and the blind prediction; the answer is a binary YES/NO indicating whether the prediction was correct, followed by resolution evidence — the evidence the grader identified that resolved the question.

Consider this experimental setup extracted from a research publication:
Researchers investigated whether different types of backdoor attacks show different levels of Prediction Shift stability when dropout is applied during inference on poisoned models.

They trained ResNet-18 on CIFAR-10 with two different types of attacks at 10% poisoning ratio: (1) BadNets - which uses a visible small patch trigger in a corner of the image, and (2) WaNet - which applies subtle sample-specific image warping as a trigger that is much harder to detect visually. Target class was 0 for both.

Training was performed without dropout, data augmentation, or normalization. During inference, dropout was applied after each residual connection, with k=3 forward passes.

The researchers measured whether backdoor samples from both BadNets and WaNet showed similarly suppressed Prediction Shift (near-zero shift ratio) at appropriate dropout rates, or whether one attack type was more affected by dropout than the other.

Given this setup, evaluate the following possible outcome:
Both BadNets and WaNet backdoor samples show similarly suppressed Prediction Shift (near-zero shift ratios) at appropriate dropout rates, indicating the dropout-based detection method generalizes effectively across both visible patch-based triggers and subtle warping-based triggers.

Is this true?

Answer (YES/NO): YES